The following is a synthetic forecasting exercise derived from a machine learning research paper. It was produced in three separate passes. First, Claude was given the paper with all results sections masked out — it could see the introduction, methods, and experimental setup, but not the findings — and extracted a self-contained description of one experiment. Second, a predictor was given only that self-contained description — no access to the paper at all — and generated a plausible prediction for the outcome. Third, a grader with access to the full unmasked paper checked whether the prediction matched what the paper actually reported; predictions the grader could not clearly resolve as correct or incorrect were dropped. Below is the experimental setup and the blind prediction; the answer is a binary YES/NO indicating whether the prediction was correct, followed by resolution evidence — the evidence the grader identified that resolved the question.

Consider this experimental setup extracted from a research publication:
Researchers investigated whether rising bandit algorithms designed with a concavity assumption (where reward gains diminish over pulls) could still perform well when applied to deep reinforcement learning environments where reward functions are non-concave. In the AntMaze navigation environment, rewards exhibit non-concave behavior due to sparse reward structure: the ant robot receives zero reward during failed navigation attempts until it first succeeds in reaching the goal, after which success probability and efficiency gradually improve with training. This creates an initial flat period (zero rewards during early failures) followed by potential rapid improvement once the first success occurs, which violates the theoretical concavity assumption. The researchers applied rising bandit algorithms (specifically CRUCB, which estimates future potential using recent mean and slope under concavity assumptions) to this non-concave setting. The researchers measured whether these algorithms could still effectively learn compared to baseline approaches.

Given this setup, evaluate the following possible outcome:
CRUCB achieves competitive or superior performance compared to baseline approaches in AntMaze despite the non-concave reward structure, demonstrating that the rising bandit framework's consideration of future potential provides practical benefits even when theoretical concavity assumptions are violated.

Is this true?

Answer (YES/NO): YES